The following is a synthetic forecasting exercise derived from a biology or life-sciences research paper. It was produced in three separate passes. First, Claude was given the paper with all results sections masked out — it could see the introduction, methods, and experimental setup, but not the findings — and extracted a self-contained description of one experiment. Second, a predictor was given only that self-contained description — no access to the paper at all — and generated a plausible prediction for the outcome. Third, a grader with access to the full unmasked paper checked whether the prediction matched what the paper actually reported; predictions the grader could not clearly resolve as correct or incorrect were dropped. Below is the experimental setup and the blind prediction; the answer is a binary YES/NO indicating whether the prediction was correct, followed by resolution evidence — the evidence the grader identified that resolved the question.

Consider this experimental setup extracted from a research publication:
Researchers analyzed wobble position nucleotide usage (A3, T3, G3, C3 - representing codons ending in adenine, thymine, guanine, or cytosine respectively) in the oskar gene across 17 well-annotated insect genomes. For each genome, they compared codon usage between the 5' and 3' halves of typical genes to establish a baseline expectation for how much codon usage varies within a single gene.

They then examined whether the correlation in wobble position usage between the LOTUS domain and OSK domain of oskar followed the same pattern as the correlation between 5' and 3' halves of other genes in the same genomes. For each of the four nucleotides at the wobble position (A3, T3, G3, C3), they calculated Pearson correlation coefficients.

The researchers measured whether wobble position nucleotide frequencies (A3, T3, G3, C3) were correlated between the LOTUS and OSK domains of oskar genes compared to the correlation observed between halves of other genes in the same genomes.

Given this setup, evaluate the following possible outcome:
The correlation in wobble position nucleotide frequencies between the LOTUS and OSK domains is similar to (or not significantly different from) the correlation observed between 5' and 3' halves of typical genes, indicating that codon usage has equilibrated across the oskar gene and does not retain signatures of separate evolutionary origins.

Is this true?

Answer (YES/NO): NO